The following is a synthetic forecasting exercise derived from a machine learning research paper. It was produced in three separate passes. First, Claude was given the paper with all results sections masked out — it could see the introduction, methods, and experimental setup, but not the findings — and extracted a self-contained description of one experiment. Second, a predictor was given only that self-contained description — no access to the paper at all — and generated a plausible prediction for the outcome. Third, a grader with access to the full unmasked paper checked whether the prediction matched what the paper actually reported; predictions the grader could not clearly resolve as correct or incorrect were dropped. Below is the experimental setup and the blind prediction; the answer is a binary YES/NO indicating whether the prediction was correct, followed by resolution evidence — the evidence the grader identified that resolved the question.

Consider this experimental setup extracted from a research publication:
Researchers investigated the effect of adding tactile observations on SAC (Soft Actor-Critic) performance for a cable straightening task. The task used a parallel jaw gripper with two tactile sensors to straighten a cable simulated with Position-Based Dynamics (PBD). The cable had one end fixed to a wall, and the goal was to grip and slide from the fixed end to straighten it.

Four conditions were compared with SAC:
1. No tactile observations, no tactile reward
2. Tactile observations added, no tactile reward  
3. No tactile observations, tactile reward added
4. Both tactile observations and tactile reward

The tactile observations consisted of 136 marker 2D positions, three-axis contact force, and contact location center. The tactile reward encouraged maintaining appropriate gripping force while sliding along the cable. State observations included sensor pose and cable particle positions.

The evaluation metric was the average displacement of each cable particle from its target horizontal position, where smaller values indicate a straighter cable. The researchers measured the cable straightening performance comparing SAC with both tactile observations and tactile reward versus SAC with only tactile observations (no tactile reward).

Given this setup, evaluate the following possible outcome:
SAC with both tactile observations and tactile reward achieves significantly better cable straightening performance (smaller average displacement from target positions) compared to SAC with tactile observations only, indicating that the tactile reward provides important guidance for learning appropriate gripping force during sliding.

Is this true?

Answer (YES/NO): YES